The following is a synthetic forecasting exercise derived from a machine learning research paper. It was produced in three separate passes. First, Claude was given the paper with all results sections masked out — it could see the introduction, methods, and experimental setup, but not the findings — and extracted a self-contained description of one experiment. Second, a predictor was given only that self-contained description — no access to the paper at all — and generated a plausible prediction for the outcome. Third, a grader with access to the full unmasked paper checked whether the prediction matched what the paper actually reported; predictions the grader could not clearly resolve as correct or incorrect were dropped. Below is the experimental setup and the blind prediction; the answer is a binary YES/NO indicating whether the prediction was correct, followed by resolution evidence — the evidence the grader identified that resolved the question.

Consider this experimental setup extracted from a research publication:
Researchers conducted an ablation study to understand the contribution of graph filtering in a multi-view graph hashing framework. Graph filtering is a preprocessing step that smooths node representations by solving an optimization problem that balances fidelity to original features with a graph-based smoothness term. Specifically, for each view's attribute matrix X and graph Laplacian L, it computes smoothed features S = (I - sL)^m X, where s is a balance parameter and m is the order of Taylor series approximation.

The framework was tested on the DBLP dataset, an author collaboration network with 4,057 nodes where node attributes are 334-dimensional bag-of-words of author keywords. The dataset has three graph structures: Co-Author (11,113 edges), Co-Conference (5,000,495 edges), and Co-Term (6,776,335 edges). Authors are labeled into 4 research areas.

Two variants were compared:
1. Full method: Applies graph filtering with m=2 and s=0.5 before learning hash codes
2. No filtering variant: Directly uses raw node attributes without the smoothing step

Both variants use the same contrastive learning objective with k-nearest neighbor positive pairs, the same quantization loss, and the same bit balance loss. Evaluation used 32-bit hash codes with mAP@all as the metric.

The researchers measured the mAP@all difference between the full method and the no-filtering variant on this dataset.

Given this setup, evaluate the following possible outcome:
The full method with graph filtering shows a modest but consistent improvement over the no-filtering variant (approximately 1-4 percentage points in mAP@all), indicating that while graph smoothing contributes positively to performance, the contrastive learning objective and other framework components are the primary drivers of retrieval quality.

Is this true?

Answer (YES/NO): NO